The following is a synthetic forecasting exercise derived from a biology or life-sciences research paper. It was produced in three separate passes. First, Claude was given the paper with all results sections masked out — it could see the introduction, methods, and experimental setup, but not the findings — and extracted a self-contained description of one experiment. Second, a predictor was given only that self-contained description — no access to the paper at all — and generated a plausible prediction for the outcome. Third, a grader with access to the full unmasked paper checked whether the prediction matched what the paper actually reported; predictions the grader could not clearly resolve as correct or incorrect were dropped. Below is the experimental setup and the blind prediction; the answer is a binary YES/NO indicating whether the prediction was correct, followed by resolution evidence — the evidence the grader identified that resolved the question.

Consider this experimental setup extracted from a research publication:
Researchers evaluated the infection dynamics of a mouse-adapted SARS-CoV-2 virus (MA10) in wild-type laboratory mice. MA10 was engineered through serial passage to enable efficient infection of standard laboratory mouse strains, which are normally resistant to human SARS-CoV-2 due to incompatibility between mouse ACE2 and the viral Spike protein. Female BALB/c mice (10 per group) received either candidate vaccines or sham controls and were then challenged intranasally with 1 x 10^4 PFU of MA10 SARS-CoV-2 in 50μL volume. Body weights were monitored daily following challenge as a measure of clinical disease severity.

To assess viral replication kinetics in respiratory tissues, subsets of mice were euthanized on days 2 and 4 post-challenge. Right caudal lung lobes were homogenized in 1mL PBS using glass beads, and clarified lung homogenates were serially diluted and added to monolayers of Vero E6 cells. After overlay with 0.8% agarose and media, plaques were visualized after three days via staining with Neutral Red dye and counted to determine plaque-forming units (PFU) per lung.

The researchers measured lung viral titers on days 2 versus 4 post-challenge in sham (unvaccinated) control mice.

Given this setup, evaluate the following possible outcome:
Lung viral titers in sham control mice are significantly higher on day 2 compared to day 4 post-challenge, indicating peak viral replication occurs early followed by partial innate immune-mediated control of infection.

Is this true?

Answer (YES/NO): YES